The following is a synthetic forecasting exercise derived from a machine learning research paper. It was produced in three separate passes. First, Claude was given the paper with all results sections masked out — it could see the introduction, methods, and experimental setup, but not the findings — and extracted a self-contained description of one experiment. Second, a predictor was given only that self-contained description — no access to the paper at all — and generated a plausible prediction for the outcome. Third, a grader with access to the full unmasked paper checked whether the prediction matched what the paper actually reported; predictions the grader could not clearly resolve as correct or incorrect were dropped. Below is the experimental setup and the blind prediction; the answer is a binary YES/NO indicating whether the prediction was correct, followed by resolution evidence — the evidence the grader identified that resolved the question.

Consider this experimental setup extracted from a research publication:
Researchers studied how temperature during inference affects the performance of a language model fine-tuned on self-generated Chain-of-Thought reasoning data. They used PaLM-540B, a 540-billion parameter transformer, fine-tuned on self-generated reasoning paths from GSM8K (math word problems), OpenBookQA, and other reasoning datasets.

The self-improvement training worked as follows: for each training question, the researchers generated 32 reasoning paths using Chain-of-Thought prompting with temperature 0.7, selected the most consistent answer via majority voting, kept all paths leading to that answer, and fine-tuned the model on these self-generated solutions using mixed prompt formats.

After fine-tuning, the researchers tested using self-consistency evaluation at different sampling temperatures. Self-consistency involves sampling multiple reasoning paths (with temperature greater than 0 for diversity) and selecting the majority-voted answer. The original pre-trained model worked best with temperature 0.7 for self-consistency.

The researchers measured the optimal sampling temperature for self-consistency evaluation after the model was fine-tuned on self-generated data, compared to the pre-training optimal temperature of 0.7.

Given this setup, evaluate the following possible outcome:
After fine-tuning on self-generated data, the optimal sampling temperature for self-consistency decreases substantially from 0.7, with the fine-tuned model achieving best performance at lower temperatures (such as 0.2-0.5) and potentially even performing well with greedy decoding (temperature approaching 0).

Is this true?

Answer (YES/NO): NO